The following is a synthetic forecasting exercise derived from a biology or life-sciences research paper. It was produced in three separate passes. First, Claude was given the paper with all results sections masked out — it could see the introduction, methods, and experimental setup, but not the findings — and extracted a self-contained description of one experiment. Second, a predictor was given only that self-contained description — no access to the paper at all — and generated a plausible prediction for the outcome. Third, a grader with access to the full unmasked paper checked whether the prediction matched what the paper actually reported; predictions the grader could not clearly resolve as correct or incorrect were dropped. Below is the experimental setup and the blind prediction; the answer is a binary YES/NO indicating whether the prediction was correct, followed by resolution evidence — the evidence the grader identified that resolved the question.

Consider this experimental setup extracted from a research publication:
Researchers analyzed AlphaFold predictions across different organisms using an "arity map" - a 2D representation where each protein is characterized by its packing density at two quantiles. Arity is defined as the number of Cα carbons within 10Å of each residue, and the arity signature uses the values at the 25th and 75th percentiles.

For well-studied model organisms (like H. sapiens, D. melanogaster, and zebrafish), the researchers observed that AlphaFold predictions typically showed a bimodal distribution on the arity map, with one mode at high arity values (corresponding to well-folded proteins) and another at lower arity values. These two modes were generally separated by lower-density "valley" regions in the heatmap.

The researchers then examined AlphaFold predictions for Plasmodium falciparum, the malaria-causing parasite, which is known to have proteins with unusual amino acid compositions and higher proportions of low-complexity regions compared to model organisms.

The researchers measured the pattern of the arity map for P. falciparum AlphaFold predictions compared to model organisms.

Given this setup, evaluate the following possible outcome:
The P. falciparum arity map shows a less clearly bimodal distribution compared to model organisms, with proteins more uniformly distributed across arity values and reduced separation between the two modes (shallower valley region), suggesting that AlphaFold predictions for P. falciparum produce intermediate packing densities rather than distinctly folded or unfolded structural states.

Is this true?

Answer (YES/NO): YES